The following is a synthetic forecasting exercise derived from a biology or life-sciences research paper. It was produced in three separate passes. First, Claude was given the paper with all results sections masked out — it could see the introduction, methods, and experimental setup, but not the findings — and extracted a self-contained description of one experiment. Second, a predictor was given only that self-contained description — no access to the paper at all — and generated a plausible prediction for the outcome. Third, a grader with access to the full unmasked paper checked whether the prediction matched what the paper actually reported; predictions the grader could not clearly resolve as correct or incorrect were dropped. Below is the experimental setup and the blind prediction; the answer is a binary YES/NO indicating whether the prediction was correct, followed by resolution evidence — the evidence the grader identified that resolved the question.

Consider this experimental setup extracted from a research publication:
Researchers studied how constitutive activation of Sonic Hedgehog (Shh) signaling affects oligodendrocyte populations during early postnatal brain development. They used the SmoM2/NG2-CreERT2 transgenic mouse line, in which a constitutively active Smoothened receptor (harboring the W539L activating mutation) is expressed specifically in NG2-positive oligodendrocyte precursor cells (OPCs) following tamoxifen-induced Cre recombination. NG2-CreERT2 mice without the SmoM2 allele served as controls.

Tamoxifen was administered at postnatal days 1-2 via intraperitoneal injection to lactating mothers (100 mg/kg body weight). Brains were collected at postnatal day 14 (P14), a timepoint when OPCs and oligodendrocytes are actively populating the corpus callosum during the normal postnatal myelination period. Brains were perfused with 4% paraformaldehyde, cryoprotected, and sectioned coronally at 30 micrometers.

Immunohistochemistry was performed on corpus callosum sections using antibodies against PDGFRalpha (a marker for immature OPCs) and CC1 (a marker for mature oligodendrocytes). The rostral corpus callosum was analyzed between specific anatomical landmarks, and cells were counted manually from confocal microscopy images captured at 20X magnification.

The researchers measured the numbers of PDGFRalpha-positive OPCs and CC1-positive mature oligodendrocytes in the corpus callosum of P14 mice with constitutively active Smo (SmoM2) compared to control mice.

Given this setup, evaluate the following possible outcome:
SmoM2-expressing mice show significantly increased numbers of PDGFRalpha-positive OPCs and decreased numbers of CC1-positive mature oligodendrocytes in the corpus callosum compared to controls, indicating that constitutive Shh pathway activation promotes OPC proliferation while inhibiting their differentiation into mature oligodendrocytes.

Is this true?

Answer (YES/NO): YES